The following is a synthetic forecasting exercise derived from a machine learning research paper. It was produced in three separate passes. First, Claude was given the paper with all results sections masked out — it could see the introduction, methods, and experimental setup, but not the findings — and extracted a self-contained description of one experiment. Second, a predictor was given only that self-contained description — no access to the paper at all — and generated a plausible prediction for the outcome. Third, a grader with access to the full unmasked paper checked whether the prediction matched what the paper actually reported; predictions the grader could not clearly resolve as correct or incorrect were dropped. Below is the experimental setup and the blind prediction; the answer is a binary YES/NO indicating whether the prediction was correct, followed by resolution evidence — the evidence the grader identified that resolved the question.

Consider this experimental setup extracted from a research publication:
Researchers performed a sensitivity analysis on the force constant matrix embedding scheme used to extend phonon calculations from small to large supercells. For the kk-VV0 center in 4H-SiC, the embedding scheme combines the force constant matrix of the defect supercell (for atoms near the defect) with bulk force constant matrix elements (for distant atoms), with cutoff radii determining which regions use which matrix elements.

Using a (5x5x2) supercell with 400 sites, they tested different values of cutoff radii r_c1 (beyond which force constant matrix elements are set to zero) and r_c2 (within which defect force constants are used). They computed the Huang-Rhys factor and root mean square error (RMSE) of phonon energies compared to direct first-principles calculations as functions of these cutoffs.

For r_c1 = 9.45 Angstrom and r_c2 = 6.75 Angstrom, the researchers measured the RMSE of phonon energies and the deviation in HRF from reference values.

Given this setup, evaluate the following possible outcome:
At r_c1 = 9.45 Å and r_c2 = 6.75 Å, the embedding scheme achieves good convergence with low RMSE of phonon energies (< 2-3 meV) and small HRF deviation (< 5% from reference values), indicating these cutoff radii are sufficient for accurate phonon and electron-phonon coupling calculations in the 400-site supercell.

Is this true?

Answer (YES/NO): NO